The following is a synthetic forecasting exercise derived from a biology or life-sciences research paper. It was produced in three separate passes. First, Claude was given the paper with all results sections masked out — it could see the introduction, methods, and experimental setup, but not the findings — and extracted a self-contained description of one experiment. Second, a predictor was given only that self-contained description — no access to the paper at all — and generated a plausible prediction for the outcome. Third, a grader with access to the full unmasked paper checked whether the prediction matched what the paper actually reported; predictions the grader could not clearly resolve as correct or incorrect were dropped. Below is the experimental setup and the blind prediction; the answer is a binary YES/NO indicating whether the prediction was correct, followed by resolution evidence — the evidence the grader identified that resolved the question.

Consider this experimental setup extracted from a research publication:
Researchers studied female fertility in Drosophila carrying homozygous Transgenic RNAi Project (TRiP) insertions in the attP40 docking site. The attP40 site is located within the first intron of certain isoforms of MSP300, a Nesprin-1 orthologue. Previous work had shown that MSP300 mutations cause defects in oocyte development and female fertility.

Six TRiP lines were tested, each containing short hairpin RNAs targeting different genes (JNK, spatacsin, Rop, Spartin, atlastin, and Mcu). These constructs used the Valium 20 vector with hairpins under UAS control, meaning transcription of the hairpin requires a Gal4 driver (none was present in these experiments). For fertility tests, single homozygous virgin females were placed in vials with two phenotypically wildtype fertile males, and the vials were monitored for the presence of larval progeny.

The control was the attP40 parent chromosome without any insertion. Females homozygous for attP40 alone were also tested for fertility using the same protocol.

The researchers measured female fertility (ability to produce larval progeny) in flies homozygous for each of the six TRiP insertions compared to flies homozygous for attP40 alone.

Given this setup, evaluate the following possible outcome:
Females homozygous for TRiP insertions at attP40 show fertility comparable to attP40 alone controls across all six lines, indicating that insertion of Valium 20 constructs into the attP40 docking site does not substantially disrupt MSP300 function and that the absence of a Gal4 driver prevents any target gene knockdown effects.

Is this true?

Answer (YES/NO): NO